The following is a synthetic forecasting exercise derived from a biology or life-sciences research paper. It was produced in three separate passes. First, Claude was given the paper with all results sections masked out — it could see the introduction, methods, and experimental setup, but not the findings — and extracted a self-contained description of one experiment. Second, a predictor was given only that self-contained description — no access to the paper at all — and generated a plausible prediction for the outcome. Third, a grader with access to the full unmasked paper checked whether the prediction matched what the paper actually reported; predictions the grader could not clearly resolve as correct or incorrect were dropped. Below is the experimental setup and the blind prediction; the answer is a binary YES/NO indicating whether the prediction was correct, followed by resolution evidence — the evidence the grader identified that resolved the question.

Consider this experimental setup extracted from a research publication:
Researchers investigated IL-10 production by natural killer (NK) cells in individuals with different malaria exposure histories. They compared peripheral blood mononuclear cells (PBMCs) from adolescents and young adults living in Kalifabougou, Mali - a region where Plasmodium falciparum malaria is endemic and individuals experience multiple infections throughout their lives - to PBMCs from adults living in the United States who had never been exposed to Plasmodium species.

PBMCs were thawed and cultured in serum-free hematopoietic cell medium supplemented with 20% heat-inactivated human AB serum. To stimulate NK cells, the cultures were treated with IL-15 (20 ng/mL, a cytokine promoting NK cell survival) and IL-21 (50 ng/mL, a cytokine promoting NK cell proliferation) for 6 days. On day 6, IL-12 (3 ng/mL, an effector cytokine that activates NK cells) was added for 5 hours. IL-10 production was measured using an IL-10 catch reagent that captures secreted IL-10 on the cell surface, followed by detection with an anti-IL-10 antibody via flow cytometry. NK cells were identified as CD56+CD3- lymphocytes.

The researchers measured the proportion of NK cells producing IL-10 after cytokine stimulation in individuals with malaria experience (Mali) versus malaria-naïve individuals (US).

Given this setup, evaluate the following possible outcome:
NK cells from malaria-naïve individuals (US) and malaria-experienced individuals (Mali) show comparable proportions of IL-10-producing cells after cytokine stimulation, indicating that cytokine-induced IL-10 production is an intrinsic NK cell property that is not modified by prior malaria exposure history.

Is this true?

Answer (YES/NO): NO